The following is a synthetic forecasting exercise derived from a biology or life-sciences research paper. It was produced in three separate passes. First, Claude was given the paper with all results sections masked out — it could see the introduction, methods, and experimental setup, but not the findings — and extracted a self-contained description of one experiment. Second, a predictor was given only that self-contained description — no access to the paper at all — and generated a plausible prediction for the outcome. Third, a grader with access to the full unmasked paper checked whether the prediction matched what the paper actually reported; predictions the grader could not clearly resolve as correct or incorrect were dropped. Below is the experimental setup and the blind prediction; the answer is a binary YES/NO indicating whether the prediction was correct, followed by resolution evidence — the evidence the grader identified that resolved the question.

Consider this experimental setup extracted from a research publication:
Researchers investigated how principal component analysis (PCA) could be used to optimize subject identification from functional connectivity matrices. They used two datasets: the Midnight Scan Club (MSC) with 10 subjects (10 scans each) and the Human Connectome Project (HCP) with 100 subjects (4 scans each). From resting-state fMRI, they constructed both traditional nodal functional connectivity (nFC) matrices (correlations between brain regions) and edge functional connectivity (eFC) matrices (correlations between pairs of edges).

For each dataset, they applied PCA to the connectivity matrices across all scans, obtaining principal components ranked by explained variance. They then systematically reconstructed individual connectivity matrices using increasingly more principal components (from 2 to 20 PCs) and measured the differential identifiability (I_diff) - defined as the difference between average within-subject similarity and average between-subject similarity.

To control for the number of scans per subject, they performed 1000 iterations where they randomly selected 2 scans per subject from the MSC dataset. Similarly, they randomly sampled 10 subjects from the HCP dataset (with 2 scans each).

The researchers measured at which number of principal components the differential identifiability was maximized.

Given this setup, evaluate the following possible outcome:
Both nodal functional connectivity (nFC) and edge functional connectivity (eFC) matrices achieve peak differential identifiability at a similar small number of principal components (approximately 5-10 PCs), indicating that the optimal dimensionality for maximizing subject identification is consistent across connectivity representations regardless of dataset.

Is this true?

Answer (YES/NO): NO